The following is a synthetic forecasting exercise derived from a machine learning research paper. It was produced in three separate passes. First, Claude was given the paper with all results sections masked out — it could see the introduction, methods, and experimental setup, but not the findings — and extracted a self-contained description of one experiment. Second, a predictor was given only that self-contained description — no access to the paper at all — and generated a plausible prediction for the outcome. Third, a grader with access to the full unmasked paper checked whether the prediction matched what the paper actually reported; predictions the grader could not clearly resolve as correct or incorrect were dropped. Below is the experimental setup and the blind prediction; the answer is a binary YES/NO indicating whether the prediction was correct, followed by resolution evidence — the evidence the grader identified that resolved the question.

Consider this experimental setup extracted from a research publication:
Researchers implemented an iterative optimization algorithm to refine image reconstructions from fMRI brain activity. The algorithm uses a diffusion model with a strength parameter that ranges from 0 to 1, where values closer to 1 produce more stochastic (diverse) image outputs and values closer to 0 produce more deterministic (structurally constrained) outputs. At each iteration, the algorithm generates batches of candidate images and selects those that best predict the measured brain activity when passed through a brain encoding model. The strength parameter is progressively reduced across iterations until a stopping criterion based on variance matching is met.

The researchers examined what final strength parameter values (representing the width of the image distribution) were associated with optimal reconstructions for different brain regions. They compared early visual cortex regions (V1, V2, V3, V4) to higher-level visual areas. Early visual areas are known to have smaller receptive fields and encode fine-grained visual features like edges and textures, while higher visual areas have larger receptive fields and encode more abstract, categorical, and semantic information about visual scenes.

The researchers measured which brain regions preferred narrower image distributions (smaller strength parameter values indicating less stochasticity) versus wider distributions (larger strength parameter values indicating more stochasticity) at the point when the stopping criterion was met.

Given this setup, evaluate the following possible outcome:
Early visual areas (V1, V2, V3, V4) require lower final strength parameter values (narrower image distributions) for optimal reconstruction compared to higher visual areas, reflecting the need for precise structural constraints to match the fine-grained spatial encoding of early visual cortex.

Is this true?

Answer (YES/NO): YES